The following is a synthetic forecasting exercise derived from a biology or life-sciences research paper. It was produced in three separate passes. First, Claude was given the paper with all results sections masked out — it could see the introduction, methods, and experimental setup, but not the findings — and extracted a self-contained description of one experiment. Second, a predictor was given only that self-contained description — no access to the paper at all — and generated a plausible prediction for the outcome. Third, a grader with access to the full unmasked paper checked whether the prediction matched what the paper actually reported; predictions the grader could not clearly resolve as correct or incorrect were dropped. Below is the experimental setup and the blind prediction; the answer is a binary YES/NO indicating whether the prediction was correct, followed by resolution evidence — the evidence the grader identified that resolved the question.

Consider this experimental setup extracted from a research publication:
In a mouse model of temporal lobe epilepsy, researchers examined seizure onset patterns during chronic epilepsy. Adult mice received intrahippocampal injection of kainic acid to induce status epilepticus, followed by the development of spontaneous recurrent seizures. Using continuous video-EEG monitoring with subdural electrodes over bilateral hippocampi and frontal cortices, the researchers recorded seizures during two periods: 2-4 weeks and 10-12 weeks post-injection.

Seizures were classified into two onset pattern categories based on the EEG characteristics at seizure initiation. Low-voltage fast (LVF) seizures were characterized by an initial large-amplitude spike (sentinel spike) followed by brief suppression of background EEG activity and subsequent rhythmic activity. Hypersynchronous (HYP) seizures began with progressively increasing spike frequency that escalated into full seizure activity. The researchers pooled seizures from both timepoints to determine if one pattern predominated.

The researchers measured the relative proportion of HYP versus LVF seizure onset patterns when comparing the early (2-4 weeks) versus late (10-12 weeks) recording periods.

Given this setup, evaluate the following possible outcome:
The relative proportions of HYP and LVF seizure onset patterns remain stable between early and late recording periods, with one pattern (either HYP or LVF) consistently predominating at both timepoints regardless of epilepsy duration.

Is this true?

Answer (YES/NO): NO